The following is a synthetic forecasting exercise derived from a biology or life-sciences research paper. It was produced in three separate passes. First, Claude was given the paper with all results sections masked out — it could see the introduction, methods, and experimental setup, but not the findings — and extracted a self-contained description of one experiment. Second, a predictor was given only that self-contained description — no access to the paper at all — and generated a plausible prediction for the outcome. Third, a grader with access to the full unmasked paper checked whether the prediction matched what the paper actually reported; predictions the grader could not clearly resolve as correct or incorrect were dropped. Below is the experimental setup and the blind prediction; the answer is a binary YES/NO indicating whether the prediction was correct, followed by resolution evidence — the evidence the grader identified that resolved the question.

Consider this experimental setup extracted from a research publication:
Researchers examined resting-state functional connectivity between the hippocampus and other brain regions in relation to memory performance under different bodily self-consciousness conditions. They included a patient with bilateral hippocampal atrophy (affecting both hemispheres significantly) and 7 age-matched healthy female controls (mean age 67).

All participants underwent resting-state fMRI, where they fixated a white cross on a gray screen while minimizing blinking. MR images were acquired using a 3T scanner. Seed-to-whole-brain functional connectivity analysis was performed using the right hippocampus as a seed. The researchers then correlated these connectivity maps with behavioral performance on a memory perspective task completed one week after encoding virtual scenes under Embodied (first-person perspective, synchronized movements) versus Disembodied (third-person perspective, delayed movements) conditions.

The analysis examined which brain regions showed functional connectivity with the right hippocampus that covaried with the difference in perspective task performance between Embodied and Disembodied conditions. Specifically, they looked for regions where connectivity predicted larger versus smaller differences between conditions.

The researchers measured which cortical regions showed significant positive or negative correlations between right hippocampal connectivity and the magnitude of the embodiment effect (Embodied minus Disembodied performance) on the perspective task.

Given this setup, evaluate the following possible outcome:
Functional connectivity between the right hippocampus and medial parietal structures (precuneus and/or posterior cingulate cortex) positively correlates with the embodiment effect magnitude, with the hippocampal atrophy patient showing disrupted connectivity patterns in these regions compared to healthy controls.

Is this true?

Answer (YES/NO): NO